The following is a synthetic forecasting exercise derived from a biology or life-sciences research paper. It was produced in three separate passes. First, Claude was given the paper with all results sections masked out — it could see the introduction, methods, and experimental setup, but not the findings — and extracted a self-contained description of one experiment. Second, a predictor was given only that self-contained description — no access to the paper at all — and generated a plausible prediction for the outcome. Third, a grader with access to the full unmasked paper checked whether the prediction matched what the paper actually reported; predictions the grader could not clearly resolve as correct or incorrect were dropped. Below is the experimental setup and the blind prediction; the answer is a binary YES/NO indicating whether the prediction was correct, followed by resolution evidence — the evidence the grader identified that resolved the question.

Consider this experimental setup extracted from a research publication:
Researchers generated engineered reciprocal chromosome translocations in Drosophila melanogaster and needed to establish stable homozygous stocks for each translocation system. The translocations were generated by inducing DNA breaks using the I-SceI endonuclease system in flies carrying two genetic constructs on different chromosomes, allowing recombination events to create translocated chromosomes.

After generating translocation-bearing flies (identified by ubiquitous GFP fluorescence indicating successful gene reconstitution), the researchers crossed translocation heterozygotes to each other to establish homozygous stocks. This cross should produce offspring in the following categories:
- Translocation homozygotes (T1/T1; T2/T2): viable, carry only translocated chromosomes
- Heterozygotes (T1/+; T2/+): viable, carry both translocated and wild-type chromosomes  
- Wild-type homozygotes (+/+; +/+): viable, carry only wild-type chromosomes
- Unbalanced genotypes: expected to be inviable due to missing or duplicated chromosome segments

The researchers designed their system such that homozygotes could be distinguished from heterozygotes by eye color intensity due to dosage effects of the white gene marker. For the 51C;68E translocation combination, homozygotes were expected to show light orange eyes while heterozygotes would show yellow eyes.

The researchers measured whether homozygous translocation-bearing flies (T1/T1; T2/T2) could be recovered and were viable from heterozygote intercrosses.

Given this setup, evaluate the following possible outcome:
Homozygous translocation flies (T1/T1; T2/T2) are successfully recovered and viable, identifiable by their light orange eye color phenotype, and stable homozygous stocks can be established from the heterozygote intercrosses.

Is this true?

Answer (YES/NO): YES